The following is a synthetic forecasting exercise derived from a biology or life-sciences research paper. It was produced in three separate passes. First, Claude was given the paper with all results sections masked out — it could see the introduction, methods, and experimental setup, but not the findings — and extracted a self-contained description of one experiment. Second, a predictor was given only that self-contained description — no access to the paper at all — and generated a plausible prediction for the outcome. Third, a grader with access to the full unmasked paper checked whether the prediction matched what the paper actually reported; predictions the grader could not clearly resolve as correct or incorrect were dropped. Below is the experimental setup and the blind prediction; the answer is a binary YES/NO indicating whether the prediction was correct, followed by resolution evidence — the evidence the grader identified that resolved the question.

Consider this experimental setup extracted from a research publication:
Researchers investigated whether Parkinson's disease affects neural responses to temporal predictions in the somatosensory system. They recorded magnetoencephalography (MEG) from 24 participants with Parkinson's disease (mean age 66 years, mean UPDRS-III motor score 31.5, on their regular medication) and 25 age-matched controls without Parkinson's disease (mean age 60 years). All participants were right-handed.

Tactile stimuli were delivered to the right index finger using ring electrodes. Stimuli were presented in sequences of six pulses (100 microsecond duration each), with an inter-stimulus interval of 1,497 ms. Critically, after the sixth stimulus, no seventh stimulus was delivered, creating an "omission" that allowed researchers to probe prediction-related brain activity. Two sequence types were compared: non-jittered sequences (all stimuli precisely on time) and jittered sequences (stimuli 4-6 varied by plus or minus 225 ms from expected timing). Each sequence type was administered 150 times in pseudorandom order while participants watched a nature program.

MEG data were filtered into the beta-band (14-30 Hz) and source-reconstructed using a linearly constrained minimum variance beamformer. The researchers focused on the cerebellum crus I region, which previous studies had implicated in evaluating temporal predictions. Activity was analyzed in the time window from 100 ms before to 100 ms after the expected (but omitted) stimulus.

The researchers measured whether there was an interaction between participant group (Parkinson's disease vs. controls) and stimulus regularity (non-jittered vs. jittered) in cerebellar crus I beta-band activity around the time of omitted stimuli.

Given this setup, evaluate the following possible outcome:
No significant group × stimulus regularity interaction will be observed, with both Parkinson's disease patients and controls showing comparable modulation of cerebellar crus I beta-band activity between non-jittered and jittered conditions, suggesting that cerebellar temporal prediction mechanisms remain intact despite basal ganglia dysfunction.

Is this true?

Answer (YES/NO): NO